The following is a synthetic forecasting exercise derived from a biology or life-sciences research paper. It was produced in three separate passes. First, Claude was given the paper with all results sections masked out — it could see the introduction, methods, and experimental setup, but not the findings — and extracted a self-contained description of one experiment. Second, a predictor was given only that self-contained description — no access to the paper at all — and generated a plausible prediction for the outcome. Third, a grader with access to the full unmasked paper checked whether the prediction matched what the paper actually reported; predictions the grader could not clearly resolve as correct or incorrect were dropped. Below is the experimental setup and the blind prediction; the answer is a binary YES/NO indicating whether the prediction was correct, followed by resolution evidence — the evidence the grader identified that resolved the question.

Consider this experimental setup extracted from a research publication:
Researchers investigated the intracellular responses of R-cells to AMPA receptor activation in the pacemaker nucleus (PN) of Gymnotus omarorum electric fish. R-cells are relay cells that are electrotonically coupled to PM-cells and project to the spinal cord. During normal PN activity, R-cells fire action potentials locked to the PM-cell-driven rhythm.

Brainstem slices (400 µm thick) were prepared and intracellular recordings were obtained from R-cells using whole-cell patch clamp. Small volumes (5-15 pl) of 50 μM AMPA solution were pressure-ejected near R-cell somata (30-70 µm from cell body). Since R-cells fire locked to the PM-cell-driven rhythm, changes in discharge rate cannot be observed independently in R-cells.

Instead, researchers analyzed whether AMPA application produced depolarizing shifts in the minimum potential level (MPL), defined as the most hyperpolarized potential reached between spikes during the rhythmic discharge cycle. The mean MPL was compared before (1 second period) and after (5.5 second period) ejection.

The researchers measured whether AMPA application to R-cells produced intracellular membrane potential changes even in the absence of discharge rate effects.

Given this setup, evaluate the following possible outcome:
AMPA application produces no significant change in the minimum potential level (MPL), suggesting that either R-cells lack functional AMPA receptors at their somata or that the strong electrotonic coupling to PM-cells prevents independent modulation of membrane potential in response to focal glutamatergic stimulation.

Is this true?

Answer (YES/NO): YES